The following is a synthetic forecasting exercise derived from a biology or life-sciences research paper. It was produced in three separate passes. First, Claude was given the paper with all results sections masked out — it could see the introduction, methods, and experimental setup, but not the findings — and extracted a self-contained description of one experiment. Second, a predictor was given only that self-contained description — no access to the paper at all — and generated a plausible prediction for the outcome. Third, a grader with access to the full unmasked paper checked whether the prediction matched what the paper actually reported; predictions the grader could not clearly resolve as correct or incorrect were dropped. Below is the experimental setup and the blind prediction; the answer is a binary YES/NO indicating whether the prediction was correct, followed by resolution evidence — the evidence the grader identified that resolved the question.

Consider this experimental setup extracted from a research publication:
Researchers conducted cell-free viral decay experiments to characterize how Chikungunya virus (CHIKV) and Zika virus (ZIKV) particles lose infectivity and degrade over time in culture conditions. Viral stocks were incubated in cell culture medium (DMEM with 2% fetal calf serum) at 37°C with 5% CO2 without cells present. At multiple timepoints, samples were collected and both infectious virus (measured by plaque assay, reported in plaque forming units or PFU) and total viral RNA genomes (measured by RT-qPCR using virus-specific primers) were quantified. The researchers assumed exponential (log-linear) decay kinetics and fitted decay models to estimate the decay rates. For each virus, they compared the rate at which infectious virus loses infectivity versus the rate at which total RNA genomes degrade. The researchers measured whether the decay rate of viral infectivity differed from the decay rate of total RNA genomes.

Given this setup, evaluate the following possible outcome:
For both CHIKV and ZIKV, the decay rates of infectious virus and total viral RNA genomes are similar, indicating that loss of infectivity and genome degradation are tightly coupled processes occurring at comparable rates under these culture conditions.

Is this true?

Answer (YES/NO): NO